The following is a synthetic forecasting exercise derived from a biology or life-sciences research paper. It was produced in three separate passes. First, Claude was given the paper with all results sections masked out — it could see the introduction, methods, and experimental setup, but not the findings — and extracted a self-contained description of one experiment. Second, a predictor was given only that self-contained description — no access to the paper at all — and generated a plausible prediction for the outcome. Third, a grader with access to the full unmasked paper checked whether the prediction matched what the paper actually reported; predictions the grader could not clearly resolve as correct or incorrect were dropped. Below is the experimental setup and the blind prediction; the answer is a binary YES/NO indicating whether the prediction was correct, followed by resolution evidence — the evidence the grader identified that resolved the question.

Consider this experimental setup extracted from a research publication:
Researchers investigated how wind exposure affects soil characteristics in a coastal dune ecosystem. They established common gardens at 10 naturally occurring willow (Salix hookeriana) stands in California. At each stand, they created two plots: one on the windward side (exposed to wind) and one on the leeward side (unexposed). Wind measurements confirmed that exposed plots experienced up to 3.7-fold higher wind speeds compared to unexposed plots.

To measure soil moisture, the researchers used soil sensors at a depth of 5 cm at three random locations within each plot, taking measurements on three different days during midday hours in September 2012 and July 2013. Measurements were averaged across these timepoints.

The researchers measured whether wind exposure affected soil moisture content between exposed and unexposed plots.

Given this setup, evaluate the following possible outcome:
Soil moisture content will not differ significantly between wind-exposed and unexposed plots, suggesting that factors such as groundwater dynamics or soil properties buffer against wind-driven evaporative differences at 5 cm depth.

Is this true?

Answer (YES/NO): YES